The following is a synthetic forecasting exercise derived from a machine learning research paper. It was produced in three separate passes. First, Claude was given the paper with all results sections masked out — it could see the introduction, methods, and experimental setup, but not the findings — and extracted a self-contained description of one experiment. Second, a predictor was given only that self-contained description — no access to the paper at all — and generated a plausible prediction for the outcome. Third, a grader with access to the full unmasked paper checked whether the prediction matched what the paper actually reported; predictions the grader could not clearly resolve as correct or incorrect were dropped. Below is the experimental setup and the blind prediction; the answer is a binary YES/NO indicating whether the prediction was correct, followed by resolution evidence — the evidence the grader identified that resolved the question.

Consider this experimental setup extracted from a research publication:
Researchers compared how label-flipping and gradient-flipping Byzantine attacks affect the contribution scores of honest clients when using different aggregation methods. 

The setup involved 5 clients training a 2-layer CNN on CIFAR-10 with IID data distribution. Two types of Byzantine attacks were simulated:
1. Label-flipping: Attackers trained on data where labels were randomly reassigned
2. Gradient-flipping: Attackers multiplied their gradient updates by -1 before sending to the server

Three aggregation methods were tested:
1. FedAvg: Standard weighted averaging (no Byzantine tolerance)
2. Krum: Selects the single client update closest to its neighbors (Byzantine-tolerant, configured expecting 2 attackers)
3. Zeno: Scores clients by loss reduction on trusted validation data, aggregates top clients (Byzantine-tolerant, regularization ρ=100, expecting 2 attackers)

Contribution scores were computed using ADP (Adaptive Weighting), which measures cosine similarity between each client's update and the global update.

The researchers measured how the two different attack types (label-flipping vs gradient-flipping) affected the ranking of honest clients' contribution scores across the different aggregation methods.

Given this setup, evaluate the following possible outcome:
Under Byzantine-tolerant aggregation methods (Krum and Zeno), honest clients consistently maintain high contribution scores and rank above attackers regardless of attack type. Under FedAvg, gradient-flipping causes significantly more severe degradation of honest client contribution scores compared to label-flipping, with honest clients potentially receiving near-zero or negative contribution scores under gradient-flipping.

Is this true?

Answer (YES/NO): NO